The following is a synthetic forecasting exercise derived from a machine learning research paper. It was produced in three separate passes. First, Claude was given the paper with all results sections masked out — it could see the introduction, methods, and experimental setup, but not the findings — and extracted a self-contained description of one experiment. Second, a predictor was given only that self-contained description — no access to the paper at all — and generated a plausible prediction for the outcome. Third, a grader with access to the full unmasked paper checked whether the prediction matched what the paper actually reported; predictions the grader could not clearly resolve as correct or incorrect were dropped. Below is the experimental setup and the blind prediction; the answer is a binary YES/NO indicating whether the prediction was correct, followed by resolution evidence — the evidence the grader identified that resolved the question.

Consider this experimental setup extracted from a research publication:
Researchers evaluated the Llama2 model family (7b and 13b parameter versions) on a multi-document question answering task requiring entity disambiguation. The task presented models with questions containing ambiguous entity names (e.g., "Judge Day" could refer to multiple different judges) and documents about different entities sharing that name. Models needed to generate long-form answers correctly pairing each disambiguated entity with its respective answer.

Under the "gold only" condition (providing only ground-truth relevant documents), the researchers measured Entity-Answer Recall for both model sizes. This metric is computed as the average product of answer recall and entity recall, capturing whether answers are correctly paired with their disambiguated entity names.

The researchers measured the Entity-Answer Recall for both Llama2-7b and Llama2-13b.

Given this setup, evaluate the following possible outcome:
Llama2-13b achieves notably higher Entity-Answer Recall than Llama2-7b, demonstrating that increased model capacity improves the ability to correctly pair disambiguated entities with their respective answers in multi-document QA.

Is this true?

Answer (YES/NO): NO